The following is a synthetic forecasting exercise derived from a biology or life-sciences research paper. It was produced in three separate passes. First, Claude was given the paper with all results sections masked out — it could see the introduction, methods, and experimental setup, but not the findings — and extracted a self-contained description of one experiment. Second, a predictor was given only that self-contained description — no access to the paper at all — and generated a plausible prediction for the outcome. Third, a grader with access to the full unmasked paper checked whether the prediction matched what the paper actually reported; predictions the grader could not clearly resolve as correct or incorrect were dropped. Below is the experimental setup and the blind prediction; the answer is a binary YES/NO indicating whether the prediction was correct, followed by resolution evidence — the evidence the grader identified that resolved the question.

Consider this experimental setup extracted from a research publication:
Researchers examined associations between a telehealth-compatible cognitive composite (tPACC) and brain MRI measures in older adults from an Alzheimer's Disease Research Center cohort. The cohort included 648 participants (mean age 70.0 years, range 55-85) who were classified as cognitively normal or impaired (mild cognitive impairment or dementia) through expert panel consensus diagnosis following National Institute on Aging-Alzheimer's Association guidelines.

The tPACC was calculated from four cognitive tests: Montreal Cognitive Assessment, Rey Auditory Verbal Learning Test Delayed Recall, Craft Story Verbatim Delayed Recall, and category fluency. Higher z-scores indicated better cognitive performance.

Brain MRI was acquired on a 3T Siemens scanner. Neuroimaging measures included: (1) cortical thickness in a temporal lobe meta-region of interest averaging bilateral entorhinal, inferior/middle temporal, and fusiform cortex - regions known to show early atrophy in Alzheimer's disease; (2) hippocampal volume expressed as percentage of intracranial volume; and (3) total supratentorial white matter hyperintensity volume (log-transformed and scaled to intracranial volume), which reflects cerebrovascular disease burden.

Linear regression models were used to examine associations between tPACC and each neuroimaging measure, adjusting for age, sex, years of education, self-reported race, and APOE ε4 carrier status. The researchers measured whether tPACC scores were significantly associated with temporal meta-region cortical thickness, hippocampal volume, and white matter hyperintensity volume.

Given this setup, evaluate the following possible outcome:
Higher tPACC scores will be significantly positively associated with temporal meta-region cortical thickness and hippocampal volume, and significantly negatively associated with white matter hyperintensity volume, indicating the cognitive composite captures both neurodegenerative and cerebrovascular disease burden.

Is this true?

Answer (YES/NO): YES